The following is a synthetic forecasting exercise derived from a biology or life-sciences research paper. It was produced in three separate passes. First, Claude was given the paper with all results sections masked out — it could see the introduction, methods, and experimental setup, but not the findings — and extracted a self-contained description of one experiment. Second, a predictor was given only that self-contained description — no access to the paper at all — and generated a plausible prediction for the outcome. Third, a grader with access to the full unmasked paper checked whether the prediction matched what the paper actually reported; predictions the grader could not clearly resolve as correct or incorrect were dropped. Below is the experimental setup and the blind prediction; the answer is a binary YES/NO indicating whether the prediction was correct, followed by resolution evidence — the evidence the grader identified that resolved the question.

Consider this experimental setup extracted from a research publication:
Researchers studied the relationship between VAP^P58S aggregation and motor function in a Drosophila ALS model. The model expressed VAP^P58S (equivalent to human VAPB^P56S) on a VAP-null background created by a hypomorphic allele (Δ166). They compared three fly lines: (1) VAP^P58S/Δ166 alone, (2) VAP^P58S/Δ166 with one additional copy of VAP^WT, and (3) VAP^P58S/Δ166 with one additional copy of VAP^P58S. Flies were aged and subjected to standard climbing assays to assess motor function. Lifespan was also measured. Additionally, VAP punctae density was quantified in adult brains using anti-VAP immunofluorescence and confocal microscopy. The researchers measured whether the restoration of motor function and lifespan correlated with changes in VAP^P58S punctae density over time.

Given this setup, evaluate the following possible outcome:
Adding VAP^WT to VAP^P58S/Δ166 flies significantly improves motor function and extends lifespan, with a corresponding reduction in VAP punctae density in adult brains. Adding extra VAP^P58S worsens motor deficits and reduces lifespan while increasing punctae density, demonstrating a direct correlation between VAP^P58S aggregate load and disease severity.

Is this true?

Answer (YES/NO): NO